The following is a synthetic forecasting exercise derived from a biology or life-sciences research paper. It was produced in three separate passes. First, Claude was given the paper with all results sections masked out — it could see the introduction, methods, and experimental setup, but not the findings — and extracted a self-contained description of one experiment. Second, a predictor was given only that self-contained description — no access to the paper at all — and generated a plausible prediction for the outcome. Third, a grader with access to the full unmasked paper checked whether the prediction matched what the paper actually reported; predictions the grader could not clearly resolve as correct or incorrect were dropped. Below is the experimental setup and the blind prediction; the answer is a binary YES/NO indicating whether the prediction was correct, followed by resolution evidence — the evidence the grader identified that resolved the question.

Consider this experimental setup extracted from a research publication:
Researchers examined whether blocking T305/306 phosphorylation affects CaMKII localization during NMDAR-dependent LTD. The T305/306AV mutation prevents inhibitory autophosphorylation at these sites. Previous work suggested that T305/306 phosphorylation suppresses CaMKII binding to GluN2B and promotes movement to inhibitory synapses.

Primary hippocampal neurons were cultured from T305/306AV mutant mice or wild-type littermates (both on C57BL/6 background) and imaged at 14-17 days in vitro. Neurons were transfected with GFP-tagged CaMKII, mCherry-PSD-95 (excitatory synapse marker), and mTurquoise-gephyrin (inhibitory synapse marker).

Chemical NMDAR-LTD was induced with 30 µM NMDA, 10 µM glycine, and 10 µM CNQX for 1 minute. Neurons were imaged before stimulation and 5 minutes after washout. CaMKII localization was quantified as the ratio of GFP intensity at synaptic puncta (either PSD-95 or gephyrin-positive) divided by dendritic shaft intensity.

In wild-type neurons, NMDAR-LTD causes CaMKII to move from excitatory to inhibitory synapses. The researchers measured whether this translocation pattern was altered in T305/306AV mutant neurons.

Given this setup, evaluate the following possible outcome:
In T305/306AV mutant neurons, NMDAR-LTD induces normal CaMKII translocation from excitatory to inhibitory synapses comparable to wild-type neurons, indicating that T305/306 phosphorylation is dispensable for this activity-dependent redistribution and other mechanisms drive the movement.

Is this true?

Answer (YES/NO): NO